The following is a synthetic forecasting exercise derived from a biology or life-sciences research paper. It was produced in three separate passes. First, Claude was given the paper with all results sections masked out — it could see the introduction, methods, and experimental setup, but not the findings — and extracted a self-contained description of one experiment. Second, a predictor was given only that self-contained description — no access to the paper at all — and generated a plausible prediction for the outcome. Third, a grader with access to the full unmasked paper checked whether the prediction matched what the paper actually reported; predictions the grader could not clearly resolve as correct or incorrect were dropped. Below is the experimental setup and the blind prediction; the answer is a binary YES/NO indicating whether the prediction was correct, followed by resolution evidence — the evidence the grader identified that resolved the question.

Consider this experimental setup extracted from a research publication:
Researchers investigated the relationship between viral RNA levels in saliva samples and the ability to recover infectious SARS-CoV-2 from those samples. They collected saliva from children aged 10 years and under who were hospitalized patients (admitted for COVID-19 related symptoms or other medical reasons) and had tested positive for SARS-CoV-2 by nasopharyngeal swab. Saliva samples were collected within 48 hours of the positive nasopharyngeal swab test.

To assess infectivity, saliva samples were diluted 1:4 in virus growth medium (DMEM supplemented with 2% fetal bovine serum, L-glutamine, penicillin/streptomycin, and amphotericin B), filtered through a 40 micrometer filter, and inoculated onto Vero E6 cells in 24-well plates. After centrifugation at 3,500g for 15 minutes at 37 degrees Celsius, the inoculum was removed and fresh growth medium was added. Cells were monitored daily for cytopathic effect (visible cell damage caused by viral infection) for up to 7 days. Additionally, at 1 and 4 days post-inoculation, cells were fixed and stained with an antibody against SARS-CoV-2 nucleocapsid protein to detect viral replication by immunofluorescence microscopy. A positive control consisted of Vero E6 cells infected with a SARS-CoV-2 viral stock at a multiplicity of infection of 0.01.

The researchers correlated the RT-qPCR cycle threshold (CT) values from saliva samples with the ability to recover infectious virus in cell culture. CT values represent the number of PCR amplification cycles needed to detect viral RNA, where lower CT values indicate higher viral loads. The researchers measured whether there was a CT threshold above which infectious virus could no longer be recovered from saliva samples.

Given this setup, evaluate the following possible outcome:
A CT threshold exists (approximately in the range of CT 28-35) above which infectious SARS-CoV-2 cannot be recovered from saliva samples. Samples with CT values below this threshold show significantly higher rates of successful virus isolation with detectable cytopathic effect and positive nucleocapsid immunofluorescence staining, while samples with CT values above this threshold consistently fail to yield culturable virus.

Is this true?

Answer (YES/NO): NO